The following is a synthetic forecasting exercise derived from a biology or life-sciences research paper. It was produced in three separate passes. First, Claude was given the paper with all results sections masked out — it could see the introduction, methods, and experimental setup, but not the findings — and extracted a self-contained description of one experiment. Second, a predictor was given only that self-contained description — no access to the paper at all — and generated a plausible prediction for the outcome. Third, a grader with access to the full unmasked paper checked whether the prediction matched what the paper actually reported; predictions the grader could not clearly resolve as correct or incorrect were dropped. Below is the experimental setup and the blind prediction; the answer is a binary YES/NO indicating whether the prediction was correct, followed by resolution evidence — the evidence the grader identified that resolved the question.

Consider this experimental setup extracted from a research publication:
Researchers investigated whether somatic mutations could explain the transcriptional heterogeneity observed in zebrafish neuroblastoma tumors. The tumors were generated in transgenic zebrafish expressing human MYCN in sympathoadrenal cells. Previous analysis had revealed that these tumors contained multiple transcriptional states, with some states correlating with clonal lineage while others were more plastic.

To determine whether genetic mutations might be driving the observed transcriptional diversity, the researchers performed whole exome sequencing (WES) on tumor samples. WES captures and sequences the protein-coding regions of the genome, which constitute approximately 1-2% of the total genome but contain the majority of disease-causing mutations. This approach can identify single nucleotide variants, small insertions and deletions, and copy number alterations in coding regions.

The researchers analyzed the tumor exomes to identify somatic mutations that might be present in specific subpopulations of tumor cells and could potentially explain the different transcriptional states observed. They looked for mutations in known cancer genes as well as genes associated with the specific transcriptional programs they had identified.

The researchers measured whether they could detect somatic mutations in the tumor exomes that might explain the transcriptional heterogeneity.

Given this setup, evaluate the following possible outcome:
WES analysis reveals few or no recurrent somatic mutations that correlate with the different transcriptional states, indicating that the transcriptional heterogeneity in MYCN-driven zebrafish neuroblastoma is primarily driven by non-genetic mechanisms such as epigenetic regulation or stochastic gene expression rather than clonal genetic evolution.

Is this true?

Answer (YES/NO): YES